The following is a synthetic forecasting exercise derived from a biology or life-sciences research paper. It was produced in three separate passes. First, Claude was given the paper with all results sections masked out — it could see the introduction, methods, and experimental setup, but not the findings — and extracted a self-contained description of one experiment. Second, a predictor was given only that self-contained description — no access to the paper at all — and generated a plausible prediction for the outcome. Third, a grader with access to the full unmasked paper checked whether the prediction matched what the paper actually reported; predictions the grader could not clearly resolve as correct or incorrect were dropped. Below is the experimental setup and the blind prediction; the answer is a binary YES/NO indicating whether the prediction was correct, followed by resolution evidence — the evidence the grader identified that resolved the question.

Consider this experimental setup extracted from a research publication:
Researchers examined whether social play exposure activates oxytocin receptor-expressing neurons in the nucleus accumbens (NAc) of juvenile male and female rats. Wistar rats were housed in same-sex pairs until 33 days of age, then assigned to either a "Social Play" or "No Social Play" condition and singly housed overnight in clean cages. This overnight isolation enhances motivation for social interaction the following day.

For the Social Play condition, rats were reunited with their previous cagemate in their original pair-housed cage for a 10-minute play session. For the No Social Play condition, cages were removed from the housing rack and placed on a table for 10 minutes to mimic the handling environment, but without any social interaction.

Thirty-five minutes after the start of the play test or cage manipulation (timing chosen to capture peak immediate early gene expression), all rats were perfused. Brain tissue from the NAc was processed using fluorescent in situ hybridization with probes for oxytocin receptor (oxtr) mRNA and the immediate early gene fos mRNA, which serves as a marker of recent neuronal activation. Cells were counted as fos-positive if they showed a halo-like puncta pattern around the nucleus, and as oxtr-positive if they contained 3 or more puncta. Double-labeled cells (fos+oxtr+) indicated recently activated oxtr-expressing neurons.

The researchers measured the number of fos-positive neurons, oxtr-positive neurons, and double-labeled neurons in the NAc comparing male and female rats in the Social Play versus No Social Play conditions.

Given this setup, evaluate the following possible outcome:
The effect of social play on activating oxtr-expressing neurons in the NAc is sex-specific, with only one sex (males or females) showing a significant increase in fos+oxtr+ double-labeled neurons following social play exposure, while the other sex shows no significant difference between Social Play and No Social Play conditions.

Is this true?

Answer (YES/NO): NO